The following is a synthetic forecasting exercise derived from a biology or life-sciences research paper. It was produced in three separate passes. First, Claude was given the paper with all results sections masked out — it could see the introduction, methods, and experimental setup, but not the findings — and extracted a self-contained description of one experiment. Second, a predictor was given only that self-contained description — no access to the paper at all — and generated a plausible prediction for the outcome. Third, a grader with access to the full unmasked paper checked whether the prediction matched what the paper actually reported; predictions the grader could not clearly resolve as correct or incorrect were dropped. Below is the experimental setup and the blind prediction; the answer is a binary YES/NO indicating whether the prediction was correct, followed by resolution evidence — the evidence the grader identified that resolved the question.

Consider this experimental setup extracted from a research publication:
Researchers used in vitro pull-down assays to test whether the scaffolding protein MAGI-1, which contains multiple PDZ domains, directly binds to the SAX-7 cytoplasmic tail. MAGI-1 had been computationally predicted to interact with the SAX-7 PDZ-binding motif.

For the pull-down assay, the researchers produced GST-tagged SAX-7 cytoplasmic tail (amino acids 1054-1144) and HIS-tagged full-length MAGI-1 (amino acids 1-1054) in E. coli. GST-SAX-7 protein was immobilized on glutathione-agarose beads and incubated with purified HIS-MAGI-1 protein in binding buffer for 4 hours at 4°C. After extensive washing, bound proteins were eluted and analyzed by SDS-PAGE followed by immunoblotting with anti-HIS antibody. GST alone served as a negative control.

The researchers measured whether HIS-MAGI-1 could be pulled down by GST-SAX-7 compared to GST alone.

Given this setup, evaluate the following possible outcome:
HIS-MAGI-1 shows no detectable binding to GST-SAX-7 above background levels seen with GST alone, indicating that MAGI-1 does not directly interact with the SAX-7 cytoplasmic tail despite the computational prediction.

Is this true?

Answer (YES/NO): NO